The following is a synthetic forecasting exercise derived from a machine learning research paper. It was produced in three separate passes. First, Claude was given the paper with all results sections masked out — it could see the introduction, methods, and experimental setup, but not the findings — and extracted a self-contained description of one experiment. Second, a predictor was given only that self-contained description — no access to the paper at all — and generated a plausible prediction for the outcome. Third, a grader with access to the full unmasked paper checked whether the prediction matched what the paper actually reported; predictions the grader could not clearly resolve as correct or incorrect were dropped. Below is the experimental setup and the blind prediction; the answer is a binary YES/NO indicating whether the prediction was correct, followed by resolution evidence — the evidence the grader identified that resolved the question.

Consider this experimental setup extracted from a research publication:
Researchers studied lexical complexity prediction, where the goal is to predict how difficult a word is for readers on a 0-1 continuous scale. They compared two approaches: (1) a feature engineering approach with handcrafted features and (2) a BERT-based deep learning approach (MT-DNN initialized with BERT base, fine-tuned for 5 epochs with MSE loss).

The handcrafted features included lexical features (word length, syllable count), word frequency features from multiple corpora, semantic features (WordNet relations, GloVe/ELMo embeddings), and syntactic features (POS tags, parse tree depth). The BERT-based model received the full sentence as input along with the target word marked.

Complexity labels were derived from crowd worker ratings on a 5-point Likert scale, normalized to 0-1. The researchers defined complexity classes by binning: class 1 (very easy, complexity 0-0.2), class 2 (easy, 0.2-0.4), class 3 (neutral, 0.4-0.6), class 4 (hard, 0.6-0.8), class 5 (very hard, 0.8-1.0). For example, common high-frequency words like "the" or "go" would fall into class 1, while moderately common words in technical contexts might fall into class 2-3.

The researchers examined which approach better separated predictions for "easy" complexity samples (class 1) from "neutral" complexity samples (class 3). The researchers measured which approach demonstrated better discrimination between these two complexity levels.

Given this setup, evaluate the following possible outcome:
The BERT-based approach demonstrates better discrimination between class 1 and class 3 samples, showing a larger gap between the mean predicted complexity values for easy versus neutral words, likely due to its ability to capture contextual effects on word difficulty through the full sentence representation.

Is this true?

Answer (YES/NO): NO